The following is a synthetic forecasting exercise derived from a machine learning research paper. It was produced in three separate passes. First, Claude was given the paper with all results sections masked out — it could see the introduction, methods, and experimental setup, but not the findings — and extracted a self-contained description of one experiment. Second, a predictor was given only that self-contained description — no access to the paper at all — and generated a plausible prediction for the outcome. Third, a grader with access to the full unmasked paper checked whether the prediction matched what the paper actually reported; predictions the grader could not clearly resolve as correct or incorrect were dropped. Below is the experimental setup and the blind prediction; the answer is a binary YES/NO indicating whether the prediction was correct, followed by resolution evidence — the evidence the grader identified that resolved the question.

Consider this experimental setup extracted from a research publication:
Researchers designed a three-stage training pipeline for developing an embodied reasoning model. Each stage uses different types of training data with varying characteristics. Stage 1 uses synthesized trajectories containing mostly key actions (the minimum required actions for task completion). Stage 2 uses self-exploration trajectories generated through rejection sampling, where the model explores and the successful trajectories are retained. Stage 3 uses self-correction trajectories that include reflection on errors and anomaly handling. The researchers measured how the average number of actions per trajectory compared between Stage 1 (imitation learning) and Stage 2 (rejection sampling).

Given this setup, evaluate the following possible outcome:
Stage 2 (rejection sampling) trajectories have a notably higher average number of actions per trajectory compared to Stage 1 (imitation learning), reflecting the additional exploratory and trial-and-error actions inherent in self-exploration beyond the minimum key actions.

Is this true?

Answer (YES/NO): YES